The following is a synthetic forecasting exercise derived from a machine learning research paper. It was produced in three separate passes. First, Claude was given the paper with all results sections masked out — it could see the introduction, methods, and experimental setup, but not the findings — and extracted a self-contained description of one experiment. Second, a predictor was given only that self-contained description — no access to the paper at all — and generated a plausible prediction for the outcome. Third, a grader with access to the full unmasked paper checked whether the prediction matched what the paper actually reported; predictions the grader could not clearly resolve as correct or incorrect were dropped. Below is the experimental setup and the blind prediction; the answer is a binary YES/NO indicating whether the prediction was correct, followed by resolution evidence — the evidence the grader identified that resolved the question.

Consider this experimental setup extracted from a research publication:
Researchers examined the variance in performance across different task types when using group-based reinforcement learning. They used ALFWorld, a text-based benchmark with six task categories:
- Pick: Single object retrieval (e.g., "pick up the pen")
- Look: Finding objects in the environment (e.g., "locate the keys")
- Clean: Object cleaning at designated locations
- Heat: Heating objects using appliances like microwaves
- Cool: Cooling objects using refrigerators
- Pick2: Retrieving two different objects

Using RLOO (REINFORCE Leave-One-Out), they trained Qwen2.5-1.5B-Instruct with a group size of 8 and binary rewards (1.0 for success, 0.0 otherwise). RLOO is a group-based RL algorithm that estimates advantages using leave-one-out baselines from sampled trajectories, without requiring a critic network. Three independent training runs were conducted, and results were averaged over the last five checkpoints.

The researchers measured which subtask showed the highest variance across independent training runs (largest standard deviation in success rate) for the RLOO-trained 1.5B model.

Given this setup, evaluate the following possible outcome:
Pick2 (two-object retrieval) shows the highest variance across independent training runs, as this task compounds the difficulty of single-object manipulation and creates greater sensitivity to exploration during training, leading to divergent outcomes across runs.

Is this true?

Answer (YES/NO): NO